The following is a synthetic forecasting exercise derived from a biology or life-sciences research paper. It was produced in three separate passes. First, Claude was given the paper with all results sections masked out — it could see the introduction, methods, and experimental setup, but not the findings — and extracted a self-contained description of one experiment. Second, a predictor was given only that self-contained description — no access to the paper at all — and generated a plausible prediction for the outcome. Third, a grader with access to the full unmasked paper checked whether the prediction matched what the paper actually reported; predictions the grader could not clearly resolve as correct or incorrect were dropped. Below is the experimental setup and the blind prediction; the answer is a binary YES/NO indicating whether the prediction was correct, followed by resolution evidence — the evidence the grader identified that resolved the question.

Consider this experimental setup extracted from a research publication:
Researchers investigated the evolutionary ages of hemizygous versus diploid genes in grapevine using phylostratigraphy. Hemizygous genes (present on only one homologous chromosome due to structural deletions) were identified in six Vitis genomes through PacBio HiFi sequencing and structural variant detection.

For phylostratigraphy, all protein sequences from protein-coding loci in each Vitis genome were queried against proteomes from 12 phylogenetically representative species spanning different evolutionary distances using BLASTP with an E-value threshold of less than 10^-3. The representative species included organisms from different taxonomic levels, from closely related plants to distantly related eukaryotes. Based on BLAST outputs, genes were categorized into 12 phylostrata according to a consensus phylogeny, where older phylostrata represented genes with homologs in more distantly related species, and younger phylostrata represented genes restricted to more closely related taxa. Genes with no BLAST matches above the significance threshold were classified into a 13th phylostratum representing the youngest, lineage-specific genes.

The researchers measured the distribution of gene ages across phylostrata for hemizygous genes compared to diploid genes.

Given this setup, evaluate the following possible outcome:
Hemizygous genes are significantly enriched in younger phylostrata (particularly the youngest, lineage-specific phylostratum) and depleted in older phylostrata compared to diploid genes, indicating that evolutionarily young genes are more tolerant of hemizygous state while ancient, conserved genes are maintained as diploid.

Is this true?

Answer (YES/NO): NO